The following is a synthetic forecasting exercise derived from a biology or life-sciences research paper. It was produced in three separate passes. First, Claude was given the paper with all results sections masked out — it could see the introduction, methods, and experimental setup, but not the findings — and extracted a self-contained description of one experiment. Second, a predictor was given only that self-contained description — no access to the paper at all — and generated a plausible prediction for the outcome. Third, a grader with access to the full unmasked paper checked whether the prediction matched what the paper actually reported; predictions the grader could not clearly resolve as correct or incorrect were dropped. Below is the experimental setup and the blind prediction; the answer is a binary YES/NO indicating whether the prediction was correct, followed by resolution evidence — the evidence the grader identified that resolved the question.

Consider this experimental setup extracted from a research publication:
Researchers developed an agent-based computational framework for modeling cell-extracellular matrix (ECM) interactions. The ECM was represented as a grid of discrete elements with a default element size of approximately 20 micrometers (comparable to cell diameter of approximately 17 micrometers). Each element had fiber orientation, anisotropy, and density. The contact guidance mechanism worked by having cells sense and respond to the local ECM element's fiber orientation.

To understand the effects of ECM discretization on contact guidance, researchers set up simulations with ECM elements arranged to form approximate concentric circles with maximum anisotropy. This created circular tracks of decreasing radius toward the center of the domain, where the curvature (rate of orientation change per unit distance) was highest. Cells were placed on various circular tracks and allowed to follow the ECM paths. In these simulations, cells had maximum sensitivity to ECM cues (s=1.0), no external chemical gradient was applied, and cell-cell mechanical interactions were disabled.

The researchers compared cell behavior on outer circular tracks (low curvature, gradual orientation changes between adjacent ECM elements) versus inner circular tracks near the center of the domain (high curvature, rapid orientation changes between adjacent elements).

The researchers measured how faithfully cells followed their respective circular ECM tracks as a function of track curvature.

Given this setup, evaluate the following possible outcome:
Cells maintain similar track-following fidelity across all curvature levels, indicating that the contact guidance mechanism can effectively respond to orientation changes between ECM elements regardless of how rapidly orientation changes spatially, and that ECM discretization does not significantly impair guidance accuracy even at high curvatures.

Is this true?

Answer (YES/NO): NO